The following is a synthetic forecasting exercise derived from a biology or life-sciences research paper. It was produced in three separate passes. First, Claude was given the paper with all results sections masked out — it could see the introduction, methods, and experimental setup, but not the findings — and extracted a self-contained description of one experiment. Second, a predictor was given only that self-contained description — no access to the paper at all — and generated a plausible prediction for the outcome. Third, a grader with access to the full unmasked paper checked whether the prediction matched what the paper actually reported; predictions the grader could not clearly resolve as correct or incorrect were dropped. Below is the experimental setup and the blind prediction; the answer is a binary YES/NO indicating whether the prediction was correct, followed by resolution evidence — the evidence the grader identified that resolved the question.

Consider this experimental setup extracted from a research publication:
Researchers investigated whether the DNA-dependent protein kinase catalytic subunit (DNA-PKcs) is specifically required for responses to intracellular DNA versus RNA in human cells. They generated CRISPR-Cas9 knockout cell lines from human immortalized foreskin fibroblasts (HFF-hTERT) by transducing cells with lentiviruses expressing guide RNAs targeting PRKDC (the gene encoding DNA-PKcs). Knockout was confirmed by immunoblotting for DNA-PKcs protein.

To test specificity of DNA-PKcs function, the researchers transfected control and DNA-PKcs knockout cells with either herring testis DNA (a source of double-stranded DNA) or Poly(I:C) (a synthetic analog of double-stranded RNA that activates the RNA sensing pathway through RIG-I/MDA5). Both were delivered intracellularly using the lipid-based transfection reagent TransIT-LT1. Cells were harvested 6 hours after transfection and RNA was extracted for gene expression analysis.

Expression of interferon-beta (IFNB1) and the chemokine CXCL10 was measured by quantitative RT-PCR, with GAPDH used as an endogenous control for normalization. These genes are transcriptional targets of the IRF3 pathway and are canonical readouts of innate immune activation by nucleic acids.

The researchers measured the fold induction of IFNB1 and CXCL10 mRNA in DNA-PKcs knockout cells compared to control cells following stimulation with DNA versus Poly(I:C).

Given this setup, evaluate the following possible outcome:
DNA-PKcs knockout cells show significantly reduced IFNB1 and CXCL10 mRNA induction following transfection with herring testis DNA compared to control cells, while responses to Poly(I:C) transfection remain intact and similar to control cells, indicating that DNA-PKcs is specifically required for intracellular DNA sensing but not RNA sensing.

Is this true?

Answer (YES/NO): YES